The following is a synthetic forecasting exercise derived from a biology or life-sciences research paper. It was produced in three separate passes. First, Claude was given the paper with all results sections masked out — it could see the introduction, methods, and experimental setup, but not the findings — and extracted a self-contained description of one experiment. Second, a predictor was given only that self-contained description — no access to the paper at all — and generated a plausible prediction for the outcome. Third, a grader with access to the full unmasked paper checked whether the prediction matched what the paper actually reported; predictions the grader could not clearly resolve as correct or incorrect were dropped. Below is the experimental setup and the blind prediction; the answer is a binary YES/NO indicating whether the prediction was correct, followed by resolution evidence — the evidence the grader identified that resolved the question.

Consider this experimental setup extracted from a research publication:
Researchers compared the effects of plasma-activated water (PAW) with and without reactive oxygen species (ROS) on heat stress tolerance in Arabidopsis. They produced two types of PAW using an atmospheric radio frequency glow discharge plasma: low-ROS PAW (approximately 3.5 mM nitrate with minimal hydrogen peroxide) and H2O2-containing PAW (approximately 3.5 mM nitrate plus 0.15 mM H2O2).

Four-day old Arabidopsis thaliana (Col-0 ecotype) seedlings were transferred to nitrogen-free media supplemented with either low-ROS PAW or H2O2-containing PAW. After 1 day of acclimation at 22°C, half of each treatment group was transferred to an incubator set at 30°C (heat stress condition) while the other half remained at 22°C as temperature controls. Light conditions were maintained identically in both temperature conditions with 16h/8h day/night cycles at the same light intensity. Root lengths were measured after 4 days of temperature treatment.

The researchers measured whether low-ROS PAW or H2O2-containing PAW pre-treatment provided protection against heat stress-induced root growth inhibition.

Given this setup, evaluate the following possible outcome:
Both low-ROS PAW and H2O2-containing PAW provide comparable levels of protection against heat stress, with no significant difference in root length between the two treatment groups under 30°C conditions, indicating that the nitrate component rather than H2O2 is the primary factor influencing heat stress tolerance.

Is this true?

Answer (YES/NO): NO